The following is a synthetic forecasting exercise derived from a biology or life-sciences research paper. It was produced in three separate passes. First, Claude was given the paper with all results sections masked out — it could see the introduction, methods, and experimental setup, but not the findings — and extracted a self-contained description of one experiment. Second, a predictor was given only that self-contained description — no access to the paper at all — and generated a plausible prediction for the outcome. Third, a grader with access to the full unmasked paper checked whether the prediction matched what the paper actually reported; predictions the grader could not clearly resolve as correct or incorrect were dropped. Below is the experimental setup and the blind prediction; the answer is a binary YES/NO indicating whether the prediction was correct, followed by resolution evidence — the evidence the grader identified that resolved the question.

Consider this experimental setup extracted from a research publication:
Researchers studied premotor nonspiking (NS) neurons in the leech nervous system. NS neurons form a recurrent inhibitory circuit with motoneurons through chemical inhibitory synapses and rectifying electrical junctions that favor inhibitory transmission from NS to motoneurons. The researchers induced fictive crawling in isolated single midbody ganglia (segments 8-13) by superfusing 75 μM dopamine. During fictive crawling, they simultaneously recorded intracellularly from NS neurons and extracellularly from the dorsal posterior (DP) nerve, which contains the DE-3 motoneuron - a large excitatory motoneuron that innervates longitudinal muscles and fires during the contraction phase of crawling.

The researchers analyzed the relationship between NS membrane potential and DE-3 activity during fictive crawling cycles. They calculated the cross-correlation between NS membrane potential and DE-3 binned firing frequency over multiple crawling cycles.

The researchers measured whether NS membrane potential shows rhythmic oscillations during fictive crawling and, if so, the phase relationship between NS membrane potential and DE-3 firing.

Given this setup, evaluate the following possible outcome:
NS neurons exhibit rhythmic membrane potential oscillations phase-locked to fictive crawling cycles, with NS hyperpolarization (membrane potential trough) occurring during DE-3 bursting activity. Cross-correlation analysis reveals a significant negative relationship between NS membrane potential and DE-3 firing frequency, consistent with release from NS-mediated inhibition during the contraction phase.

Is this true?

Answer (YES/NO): NO